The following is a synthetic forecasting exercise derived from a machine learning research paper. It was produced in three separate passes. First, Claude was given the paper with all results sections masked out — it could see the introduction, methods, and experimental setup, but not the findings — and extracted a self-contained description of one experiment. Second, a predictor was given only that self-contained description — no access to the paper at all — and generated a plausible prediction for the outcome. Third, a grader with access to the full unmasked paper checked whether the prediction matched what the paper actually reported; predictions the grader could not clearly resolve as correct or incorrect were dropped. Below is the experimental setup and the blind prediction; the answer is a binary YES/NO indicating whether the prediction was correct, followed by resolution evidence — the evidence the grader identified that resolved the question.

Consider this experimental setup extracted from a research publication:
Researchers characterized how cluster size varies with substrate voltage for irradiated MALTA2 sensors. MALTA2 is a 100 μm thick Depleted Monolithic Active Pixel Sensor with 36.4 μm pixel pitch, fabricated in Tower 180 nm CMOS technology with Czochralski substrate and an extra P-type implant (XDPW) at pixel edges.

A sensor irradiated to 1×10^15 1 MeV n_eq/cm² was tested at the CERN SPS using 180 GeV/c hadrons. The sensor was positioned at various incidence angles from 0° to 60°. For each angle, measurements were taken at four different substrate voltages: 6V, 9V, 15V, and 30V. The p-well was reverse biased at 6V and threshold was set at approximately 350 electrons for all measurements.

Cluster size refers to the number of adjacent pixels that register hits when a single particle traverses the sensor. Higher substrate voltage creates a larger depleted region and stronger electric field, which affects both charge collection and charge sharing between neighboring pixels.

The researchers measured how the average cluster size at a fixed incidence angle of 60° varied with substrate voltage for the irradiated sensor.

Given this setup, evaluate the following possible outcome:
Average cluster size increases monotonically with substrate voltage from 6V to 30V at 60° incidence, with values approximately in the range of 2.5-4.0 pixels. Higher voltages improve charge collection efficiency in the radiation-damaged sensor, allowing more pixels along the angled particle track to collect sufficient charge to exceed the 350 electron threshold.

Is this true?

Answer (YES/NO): NO